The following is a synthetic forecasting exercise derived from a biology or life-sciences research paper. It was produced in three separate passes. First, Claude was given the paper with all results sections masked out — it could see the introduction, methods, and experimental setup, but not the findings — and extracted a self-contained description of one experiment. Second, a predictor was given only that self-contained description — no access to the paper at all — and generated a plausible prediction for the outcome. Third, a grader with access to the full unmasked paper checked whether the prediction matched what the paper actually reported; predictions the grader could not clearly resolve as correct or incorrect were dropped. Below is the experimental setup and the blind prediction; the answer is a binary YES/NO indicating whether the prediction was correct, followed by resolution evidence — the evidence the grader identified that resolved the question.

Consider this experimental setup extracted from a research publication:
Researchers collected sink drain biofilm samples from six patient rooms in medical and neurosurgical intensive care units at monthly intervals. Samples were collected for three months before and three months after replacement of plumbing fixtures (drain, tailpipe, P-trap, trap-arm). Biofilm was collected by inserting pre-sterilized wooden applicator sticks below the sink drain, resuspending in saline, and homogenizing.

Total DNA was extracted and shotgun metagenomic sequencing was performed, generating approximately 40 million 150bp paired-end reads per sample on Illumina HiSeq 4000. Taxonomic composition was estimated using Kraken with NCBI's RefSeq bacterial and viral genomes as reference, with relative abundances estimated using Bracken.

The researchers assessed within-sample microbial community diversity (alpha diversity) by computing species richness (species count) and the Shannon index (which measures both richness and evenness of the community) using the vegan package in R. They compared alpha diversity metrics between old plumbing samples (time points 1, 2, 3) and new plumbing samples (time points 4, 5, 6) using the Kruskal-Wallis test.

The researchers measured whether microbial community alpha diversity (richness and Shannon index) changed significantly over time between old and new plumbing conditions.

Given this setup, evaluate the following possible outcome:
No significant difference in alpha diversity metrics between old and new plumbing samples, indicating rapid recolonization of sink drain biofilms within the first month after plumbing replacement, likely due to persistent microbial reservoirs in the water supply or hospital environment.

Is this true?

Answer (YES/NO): YES